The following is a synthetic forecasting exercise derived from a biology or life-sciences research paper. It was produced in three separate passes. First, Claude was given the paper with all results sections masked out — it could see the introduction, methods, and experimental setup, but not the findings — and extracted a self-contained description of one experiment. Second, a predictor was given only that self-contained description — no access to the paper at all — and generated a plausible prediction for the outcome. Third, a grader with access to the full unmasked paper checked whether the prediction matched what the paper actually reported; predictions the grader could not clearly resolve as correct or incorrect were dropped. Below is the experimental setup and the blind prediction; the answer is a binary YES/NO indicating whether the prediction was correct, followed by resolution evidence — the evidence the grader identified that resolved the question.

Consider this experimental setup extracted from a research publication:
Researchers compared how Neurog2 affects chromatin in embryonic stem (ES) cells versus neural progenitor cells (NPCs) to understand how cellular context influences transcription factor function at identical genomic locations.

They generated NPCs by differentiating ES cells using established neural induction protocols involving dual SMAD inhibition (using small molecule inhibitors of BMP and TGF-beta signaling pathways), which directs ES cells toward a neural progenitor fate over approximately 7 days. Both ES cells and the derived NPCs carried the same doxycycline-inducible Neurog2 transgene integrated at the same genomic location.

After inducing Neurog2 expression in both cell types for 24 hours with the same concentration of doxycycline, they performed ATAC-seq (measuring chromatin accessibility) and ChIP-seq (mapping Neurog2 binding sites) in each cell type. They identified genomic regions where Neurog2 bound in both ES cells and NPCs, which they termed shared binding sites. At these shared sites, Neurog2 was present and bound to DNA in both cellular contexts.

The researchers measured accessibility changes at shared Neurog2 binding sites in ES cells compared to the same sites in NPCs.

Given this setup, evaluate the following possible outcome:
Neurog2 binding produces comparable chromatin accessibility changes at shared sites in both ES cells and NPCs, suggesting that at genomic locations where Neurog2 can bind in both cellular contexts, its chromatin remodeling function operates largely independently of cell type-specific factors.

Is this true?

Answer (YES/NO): NO